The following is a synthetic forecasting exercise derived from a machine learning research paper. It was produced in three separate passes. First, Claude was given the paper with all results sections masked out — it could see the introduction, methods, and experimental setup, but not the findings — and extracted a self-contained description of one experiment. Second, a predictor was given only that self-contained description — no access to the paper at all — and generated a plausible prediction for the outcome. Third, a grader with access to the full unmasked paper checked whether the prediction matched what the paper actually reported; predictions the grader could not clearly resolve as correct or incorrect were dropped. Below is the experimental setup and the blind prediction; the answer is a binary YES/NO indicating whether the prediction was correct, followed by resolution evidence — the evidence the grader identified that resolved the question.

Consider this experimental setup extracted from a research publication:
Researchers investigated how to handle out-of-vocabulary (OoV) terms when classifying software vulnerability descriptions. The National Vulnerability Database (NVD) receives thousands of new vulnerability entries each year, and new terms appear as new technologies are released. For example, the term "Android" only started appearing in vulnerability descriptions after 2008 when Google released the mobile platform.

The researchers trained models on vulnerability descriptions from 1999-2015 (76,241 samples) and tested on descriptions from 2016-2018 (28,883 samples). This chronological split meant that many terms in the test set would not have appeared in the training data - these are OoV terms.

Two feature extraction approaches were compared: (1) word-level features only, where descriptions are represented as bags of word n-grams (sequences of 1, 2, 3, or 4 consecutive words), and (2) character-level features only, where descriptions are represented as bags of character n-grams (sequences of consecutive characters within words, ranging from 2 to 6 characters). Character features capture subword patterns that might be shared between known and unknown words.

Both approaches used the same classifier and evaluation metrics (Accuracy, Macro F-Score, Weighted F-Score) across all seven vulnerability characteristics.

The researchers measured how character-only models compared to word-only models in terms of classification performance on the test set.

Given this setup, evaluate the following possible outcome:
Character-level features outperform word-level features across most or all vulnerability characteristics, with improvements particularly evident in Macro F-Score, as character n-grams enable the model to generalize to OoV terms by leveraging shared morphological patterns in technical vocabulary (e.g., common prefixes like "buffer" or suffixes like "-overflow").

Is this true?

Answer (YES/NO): NO